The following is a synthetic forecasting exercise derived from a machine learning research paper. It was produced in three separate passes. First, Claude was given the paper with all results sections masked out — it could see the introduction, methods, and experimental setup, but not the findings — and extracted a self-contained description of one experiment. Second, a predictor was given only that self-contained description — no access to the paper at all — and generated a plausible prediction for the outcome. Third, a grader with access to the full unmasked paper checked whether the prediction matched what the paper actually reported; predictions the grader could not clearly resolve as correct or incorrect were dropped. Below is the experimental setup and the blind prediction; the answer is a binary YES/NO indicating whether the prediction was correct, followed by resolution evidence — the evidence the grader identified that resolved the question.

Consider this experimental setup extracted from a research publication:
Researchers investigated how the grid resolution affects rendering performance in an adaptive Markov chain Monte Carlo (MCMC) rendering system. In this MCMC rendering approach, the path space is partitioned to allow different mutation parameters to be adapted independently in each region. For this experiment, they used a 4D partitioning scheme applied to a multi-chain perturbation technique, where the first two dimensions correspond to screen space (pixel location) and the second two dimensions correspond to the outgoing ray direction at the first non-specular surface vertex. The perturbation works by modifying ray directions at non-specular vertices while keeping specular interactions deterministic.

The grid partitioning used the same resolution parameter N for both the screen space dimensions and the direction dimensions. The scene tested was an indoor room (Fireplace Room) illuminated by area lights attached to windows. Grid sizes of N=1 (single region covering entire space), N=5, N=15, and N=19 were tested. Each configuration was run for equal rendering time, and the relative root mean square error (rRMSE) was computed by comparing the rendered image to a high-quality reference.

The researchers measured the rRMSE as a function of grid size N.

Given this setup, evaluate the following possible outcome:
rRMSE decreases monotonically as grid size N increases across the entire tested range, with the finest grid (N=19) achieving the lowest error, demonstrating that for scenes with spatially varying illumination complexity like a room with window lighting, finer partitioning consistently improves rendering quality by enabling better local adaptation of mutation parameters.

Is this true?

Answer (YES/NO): NO